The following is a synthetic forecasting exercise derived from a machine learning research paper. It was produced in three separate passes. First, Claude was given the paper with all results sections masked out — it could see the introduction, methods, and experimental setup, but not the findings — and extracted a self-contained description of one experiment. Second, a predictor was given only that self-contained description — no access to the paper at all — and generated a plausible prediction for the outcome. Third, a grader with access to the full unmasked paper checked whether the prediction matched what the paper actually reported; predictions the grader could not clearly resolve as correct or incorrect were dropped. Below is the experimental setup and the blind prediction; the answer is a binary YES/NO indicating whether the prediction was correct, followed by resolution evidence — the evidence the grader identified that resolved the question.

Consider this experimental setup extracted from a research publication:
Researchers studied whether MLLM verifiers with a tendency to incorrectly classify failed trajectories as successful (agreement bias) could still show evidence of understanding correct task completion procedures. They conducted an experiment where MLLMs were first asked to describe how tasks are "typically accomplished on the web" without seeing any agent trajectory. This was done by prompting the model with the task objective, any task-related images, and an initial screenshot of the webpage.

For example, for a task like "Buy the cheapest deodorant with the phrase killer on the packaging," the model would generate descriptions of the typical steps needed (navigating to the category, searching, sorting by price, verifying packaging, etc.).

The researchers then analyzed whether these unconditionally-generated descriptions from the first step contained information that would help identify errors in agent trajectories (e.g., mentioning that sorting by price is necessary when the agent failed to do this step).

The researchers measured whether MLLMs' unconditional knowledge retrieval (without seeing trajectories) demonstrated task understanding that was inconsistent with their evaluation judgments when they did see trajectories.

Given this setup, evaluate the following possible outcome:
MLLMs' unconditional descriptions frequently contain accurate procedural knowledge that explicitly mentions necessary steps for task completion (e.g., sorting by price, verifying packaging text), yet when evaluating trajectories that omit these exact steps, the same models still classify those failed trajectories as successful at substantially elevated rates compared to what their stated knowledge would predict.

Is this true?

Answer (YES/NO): YES